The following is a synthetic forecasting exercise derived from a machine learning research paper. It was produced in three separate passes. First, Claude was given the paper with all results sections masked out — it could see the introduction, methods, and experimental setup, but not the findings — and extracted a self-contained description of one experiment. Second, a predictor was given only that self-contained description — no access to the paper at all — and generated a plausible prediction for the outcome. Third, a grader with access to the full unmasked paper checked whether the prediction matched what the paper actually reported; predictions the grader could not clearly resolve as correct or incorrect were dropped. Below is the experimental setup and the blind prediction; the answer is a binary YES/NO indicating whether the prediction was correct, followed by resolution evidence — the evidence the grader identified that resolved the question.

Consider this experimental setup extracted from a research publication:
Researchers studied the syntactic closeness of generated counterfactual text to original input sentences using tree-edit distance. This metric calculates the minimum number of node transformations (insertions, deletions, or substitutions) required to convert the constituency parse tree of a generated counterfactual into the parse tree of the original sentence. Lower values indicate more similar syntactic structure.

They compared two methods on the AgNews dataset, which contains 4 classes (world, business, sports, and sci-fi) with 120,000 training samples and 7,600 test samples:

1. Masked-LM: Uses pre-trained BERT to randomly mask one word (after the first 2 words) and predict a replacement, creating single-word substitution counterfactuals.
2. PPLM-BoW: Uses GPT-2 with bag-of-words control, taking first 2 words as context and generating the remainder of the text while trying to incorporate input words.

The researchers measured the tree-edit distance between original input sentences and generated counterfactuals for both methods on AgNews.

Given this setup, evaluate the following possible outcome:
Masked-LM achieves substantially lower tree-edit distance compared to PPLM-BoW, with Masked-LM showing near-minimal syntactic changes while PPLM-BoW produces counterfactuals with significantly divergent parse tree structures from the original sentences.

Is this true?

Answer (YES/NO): NO